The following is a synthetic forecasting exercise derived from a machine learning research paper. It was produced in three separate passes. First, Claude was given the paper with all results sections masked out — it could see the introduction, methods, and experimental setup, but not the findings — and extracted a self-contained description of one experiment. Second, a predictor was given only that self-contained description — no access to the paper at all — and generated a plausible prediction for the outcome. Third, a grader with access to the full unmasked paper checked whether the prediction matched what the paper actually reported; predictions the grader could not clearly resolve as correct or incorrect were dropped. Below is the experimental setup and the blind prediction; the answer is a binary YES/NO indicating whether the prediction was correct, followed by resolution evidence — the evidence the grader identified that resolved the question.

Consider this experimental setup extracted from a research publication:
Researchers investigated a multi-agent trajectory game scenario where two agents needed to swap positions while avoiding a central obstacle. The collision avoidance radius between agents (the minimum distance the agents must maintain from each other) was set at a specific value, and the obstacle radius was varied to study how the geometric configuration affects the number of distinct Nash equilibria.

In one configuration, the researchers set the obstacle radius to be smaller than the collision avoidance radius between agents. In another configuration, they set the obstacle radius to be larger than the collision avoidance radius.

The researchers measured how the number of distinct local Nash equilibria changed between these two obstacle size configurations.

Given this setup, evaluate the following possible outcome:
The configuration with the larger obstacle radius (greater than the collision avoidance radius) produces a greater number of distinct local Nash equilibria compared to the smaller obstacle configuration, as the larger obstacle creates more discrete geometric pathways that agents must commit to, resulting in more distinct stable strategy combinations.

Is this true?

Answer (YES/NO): YES